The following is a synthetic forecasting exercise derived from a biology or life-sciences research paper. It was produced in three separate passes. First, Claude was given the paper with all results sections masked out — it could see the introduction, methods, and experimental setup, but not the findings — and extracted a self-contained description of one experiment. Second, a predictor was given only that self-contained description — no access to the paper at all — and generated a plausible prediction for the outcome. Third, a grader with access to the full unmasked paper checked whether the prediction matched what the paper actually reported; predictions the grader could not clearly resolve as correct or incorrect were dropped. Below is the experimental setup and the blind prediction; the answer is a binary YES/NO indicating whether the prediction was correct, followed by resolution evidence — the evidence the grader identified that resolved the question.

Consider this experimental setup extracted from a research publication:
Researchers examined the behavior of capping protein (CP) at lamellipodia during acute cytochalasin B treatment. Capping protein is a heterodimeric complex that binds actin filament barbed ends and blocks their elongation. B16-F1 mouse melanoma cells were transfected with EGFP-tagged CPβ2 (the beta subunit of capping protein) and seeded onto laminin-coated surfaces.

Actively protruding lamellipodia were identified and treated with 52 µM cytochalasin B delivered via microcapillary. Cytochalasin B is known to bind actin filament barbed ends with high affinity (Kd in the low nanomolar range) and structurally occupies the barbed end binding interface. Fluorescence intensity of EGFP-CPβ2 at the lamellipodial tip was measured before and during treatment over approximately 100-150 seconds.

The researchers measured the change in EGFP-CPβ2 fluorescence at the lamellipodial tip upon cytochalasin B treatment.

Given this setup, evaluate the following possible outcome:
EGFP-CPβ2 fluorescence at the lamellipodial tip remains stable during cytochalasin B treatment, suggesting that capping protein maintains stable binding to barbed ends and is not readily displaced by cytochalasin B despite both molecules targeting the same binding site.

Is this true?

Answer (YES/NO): NO